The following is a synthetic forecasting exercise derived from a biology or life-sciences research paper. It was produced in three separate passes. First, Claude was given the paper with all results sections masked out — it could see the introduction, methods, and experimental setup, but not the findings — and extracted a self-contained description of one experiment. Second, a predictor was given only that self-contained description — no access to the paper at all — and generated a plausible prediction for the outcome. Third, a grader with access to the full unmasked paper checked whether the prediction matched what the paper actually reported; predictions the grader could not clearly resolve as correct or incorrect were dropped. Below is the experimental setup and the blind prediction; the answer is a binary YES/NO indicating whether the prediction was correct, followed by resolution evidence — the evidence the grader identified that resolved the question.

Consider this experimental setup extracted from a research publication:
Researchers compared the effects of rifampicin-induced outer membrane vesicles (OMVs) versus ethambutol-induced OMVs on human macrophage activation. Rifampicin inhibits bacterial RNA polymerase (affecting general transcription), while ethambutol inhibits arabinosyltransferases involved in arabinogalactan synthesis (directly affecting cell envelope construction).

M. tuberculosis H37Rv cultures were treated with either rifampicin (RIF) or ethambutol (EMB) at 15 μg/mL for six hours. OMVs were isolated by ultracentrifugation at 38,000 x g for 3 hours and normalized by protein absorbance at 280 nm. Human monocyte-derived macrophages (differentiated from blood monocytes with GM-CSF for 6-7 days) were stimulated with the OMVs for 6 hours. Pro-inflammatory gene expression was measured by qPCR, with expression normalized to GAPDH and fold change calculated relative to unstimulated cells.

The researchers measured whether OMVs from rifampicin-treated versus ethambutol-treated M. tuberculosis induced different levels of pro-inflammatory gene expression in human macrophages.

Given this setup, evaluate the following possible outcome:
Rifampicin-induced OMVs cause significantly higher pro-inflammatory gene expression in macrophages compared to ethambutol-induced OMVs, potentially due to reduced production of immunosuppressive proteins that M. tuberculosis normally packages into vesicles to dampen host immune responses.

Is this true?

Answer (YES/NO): NO